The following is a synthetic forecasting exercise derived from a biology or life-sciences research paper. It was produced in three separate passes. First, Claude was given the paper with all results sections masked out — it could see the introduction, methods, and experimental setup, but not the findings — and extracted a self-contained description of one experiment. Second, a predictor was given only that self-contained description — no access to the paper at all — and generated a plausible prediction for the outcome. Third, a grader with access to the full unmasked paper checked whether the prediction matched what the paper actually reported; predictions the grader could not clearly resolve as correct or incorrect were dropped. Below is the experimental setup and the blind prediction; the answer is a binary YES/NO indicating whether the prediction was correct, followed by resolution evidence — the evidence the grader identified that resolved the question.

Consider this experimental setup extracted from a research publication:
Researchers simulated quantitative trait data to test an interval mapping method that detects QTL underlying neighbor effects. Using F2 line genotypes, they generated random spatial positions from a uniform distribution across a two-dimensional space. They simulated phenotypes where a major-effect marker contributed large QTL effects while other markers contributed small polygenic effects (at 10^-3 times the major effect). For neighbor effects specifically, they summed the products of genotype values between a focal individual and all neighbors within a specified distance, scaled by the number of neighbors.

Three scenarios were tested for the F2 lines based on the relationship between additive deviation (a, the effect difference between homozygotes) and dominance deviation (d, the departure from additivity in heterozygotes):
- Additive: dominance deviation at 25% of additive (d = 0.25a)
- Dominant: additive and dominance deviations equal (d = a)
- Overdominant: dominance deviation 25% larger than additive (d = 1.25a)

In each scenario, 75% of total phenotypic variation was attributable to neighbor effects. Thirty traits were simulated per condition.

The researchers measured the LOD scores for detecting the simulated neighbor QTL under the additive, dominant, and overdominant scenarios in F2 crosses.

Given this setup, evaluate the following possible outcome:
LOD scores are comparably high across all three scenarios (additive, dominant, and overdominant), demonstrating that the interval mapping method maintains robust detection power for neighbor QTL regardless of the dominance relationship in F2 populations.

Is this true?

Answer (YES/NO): NO